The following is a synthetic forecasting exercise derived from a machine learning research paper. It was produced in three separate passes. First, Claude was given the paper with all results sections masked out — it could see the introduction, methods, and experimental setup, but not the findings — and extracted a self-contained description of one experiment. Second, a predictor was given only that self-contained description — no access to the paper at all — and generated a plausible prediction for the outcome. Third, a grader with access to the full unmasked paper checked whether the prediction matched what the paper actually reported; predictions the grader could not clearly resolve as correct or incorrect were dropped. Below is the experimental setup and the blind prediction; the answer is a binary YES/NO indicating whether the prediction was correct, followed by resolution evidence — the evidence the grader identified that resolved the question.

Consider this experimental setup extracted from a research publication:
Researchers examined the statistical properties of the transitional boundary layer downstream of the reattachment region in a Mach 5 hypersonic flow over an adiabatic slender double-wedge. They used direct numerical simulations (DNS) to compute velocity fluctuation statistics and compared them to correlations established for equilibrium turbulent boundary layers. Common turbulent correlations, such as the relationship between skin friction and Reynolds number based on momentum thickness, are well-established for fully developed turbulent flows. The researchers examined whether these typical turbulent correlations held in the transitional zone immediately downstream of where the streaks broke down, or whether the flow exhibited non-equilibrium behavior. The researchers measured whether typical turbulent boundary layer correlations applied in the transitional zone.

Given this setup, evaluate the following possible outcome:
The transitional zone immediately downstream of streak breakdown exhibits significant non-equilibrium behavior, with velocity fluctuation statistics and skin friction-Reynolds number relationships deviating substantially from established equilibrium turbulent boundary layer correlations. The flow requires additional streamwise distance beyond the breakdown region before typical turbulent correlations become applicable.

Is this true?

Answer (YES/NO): YES